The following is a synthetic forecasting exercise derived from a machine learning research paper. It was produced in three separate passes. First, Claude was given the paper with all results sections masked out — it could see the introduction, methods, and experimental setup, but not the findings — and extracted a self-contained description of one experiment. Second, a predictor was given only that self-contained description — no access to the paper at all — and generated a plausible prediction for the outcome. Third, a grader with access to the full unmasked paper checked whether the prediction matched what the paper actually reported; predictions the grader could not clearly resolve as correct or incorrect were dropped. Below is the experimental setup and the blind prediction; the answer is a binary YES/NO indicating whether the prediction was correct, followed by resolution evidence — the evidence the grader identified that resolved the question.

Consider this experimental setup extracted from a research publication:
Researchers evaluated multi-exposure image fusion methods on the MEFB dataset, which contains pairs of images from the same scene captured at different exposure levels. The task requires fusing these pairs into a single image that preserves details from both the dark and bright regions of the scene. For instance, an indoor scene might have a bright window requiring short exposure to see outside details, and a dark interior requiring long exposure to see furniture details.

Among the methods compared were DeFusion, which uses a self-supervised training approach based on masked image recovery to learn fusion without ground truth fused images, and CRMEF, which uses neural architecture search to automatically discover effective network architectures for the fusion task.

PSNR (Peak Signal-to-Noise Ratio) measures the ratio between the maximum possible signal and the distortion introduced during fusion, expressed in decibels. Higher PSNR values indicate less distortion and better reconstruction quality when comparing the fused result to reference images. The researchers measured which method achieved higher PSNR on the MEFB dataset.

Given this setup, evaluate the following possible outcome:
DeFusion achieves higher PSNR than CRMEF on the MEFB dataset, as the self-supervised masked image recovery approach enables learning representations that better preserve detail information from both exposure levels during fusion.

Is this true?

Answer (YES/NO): NO